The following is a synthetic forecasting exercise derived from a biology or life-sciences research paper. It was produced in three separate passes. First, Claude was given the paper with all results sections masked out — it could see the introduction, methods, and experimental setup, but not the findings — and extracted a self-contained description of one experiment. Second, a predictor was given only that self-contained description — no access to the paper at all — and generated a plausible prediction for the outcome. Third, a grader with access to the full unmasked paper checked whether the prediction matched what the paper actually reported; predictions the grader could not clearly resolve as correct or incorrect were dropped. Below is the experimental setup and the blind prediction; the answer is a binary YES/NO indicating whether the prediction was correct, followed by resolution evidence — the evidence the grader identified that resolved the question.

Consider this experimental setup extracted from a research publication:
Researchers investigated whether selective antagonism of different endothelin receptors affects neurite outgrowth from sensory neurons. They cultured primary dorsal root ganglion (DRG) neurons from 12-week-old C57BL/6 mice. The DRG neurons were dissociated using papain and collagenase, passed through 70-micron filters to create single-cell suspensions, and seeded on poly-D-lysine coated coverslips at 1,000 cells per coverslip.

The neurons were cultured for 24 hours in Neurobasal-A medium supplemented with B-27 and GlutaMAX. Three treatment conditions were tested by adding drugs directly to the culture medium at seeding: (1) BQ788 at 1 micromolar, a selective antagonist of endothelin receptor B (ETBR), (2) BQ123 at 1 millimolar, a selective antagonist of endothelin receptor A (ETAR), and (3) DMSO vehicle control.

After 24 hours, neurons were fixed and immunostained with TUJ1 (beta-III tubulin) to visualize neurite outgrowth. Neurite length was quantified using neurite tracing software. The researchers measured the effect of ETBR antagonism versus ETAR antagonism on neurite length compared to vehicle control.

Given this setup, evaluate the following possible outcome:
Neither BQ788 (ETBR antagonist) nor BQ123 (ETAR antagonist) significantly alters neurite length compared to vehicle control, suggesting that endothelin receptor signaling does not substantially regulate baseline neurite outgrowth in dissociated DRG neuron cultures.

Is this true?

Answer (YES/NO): NO